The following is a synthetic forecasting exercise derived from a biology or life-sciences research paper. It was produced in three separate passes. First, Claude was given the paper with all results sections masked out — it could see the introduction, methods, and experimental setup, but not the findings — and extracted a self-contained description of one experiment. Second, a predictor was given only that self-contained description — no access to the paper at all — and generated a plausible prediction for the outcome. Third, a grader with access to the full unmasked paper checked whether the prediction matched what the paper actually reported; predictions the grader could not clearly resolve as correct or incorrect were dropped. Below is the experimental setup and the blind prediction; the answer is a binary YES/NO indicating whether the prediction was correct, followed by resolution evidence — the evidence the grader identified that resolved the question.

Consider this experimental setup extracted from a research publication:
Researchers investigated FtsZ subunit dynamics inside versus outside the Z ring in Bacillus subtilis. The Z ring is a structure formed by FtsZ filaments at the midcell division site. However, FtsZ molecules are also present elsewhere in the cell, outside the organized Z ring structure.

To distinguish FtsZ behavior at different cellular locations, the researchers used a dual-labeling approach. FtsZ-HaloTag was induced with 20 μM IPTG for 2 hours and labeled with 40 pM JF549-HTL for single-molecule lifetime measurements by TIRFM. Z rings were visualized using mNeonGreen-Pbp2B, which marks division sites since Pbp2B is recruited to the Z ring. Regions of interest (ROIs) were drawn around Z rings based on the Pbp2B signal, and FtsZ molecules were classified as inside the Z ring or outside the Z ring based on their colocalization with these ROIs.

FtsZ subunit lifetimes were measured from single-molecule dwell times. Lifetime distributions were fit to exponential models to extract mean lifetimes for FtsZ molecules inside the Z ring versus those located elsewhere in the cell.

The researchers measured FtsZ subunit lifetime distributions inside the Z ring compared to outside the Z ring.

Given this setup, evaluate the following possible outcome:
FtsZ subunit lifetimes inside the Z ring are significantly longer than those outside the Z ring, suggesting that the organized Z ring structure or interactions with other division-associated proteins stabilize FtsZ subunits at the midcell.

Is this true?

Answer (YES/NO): YES